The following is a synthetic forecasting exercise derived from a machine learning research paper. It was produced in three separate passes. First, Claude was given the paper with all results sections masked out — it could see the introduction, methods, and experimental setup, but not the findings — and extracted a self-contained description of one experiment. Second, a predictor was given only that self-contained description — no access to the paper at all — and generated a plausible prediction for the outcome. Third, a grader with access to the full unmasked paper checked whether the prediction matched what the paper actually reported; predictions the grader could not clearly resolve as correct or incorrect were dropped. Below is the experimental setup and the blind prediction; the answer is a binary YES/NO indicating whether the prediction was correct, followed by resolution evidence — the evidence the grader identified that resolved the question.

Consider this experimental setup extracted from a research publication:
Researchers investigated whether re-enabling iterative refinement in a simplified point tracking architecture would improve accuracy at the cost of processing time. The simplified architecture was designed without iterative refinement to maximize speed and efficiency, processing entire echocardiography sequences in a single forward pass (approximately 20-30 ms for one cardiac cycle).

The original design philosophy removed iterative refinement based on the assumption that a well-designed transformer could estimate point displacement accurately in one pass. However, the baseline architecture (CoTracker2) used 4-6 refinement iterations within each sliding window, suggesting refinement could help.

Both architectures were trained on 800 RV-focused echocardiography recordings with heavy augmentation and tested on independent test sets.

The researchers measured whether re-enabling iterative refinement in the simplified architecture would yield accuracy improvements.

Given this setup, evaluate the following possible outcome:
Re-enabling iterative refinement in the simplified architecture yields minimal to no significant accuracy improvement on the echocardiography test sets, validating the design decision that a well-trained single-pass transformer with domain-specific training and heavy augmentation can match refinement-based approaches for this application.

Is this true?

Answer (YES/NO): NO